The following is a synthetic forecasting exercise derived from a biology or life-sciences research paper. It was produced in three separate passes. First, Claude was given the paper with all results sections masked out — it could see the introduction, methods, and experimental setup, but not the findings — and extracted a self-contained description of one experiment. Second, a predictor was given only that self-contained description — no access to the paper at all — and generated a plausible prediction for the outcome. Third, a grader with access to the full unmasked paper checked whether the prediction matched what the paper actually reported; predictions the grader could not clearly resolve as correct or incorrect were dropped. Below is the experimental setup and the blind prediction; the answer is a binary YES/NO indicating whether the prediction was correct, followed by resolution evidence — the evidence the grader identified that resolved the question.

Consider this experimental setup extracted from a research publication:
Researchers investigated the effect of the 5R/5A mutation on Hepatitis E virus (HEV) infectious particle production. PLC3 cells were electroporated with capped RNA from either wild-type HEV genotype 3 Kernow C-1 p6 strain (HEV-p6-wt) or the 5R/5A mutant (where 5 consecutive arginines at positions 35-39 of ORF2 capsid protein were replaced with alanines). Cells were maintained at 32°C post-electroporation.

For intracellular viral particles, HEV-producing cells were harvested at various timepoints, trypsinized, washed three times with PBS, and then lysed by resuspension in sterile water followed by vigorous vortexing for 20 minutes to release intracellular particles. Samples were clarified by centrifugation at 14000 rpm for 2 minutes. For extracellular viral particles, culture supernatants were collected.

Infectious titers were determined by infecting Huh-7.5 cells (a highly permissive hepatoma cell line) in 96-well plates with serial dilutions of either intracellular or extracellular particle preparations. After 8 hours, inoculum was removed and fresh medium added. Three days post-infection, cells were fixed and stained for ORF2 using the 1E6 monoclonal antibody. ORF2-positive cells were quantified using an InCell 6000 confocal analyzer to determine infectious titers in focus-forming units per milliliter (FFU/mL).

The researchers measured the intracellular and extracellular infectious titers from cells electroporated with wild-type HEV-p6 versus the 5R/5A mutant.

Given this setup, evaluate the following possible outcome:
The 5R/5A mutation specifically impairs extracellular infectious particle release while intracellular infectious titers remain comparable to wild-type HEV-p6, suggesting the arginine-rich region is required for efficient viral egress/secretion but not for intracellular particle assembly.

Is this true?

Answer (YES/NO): NO